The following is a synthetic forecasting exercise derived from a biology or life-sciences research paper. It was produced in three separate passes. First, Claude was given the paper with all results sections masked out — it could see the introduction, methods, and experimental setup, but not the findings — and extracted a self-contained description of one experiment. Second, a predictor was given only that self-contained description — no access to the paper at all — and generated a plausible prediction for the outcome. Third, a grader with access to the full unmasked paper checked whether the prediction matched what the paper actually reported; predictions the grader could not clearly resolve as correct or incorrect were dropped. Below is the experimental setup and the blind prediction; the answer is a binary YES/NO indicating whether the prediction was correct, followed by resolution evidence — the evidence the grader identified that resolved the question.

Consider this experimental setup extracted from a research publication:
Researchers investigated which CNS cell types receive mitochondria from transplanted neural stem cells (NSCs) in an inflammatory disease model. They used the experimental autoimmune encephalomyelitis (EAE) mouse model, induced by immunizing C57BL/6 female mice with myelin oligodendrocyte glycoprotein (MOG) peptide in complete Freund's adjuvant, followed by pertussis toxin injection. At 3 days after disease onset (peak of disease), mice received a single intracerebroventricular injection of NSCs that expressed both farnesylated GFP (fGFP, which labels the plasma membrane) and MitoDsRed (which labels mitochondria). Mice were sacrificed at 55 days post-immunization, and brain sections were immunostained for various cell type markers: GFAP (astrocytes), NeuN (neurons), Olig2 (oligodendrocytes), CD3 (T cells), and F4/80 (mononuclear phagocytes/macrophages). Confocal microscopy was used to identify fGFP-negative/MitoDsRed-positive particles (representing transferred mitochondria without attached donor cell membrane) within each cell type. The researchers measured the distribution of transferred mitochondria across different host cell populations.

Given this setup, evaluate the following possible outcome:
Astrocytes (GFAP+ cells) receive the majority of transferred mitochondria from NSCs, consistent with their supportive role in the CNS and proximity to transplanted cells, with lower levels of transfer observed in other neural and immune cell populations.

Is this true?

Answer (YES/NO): NO